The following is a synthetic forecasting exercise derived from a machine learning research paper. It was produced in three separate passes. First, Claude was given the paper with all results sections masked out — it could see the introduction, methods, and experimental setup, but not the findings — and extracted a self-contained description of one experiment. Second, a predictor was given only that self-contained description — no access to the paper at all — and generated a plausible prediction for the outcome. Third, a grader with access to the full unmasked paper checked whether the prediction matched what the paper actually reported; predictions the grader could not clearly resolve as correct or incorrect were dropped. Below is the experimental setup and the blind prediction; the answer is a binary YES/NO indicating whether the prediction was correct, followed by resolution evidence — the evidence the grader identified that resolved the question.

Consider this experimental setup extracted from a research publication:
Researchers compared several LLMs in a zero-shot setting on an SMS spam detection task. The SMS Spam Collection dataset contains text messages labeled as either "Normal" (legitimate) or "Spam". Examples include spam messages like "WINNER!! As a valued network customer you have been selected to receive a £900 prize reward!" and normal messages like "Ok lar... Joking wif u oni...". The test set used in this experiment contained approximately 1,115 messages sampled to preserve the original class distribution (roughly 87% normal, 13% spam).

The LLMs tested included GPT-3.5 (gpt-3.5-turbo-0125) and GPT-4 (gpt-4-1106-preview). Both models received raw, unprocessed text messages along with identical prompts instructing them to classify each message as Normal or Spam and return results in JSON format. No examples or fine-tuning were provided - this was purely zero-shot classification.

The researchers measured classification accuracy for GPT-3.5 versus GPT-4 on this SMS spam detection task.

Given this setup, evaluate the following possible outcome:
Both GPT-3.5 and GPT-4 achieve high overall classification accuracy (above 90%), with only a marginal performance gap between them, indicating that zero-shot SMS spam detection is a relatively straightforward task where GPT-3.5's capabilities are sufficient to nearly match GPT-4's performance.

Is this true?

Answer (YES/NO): NO